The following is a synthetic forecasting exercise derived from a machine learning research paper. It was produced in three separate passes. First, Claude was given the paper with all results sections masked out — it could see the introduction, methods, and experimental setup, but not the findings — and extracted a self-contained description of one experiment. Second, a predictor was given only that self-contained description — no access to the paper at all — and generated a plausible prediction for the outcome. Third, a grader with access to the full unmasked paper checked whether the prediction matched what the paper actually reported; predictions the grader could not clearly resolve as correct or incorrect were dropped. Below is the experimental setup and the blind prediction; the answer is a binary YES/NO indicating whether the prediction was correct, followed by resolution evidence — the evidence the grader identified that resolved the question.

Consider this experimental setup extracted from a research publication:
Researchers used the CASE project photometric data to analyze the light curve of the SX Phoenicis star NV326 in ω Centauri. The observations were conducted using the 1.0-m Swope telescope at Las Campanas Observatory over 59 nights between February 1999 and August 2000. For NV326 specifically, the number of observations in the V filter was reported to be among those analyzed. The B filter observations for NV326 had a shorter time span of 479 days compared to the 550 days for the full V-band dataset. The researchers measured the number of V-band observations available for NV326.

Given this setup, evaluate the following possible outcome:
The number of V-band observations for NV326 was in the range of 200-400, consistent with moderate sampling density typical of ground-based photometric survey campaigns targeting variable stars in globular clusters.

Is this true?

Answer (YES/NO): NO